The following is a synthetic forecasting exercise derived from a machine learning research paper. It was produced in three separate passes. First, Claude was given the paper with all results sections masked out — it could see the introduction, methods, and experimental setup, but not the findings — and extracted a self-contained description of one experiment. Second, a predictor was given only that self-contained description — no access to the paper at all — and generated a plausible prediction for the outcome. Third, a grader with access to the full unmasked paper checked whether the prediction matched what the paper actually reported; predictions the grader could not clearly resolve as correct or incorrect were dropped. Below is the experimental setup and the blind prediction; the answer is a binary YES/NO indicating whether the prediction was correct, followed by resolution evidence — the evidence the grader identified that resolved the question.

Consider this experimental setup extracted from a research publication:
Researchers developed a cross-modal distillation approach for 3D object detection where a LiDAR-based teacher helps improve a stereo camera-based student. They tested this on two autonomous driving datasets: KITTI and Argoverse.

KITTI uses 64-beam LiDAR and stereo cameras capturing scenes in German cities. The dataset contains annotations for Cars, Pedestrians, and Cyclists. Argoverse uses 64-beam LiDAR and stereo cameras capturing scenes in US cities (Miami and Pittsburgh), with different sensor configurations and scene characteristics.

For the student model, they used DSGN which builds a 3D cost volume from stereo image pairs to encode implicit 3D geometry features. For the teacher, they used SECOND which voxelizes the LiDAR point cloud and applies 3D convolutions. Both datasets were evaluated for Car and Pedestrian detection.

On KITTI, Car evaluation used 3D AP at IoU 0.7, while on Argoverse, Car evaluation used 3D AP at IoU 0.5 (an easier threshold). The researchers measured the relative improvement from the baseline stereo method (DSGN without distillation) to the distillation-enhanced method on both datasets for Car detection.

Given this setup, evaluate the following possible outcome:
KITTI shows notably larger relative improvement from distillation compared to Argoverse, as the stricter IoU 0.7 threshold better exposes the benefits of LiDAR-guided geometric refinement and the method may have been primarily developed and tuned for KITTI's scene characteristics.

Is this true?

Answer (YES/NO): NO